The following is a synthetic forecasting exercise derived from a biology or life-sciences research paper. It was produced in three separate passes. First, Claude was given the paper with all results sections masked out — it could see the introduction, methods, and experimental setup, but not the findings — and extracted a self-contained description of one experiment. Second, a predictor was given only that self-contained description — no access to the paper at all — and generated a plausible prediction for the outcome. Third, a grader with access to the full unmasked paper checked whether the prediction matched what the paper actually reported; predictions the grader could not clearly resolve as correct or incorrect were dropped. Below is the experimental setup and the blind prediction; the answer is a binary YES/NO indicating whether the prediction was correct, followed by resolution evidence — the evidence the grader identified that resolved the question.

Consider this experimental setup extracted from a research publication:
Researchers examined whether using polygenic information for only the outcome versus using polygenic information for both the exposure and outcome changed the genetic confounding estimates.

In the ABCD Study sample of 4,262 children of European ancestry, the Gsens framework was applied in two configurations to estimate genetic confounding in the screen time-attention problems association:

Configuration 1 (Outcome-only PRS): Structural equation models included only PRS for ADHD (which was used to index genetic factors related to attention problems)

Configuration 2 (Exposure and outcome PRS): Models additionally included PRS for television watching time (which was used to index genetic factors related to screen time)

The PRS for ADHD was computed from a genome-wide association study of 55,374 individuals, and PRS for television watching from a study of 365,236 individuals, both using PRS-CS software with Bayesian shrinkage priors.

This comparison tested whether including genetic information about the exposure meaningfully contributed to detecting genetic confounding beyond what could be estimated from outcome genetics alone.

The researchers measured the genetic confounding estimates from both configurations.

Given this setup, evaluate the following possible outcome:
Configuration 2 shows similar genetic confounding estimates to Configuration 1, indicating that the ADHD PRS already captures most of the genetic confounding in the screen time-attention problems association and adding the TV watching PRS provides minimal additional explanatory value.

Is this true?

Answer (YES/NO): NO